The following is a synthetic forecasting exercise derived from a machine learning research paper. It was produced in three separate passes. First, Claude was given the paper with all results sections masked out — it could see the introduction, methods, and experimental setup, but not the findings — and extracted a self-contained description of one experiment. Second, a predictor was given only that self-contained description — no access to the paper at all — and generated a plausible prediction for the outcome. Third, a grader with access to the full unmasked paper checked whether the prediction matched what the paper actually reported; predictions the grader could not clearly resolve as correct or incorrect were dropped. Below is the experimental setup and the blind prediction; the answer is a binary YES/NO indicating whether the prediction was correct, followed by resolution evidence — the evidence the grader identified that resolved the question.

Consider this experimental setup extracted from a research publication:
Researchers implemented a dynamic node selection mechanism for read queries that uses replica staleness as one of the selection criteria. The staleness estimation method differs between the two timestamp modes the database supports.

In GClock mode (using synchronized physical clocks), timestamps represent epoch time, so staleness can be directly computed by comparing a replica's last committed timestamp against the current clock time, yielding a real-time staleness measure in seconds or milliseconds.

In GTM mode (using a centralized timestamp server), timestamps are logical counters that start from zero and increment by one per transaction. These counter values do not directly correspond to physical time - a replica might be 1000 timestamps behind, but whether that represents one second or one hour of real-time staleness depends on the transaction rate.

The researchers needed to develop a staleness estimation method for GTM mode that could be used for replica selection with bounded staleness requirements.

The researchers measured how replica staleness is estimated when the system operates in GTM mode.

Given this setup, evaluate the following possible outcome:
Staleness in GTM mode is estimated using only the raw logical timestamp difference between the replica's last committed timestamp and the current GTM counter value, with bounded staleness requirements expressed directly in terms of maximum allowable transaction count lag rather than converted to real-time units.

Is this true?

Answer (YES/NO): NO